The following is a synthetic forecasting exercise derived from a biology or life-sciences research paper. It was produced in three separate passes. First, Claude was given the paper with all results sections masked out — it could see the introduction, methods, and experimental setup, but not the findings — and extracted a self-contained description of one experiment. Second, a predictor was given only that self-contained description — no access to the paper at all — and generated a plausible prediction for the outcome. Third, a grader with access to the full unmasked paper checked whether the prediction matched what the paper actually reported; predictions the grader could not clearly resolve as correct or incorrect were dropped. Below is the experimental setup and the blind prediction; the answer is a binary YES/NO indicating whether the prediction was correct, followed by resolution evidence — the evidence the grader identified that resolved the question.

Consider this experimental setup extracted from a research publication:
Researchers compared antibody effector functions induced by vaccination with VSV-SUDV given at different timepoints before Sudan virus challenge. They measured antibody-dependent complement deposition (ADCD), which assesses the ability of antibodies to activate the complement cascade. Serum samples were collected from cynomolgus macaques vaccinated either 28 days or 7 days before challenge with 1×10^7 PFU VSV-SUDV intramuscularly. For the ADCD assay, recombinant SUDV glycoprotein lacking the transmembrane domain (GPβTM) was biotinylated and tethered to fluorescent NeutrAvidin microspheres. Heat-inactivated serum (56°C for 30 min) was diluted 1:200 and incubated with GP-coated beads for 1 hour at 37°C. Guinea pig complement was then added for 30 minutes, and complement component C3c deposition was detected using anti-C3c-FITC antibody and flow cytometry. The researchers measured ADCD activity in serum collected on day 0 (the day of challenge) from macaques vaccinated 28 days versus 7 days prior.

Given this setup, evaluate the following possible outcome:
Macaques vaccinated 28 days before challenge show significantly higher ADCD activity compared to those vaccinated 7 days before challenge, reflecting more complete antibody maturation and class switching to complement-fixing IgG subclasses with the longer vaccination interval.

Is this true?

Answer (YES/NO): YES